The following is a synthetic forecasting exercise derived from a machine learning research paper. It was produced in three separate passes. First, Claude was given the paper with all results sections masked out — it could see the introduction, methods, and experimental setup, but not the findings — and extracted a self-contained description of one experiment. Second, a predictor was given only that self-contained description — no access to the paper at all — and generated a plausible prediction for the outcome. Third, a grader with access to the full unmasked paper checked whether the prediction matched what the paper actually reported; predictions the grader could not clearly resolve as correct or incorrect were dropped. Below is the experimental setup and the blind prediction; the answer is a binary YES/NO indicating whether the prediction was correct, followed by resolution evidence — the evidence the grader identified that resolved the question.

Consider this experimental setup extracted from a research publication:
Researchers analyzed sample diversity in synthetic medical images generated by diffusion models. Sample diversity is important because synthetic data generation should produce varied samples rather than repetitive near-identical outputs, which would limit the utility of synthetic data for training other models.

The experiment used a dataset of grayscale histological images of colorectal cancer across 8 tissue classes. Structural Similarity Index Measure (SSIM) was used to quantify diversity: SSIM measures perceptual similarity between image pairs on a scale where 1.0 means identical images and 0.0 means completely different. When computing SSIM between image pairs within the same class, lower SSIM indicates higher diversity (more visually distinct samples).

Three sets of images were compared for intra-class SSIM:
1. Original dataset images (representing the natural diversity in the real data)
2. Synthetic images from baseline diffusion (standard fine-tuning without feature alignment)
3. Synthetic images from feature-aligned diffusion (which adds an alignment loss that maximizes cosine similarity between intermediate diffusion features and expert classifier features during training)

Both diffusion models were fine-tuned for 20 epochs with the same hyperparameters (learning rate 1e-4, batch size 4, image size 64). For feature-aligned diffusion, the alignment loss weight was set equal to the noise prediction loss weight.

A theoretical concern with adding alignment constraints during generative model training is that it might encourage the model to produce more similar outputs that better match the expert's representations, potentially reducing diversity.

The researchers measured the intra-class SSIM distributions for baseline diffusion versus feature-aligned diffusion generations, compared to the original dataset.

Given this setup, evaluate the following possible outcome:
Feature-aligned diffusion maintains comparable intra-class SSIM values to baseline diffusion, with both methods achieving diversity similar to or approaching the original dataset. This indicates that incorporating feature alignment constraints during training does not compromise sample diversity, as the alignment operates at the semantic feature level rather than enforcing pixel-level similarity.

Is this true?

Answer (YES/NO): NO